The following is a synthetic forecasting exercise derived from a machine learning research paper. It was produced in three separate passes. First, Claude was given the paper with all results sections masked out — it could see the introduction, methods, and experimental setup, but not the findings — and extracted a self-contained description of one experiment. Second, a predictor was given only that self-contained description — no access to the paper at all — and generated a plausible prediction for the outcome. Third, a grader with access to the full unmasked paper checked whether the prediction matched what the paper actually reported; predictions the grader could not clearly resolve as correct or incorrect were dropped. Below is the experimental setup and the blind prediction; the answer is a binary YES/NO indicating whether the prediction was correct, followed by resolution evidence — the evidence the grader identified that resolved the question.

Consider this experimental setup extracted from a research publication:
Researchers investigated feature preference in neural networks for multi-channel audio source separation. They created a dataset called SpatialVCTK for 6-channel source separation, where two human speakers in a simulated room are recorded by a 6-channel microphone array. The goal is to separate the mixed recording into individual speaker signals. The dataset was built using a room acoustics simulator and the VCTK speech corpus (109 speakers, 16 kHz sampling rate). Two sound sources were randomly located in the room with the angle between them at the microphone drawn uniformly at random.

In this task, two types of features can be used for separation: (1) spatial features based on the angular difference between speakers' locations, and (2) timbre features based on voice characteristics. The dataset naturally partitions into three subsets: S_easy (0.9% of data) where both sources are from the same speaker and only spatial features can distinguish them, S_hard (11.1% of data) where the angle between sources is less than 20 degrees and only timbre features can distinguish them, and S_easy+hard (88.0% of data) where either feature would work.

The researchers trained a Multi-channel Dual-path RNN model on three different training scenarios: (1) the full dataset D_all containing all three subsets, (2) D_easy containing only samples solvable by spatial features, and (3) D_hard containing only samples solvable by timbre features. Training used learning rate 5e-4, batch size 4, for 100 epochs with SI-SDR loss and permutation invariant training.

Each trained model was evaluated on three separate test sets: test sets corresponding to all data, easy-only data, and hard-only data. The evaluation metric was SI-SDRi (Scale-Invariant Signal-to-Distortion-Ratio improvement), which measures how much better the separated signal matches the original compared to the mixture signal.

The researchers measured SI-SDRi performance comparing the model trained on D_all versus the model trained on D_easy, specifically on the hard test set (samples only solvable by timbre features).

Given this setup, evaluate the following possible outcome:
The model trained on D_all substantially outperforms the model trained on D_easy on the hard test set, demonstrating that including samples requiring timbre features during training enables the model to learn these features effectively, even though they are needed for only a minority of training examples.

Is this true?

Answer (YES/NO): NO